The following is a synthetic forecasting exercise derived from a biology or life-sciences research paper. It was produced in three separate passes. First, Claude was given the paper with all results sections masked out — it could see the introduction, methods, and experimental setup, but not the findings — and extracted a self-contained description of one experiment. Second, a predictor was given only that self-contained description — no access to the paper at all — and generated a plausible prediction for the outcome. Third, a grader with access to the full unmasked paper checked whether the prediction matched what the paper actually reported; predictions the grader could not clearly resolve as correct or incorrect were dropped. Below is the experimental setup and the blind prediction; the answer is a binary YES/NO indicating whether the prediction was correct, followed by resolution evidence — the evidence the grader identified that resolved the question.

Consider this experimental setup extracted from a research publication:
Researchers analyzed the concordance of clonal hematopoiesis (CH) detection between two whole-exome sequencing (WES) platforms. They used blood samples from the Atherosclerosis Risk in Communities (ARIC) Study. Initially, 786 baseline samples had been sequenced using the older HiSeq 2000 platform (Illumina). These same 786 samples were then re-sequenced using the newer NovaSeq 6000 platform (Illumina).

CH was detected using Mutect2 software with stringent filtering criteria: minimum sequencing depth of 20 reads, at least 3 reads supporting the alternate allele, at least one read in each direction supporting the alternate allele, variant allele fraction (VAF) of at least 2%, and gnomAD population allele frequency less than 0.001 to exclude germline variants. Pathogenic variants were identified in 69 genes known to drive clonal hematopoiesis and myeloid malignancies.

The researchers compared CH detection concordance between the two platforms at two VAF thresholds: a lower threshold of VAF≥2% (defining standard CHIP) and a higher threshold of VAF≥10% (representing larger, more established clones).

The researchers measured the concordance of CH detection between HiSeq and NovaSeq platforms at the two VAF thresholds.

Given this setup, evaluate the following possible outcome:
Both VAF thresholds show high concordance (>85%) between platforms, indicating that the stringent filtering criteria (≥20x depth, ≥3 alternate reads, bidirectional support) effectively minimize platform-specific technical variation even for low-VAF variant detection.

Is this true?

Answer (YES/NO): NO